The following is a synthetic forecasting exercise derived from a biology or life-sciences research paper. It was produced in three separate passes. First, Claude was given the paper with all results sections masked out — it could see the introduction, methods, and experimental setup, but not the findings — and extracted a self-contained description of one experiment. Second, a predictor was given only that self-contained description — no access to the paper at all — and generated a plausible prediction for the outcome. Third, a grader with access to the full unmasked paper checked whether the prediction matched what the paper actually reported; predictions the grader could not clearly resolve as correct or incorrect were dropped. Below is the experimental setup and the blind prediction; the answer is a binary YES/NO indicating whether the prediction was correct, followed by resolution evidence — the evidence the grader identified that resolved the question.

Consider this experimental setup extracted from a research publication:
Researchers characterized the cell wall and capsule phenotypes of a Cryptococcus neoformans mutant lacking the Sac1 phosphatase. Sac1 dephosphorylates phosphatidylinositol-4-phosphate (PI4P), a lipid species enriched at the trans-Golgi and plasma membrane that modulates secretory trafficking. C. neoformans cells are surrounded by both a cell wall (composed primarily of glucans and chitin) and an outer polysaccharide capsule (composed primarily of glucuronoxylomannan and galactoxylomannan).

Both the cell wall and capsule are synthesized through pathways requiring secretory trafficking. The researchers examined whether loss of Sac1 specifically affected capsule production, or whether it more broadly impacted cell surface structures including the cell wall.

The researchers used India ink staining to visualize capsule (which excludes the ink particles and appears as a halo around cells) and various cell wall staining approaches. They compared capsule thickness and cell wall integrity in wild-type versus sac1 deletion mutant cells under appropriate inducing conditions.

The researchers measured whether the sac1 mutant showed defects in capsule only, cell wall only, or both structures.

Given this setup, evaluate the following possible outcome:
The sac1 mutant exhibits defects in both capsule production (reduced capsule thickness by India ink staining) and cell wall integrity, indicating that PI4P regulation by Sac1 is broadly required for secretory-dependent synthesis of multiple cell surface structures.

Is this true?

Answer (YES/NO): YES